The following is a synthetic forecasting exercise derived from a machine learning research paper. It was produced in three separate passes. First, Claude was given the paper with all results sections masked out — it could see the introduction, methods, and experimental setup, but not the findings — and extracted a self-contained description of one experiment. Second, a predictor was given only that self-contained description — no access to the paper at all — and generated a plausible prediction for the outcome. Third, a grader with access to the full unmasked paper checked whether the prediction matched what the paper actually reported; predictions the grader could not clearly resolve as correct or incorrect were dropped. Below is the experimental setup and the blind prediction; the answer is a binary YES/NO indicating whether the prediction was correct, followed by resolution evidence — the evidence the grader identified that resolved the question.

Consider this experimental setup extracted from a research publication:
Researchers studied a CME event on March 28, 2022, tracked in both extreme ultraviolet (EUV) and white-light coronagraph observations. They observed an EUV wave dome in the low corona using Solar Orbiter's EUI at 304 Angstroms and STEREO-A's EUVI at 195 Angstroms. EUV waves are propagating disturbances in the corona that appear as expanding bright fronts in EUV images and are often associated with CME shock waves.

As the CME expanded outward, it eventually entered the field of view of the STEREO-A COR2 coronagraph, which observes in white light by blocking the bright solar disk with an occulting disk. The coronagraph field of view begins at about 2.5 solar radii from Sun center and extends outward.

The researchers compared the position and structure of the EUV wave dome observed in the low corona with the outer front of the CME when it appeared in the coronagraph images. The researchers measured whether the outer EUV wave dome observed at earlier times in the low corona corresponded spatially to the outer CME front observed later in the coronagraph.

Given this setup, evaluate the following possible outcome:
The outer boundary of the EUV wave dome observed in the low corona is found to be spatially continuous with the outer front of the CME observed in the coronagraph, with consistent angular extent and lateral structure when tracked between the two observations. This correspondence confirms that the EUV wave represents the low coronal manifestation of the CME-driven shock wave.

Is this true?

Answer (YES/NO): YES